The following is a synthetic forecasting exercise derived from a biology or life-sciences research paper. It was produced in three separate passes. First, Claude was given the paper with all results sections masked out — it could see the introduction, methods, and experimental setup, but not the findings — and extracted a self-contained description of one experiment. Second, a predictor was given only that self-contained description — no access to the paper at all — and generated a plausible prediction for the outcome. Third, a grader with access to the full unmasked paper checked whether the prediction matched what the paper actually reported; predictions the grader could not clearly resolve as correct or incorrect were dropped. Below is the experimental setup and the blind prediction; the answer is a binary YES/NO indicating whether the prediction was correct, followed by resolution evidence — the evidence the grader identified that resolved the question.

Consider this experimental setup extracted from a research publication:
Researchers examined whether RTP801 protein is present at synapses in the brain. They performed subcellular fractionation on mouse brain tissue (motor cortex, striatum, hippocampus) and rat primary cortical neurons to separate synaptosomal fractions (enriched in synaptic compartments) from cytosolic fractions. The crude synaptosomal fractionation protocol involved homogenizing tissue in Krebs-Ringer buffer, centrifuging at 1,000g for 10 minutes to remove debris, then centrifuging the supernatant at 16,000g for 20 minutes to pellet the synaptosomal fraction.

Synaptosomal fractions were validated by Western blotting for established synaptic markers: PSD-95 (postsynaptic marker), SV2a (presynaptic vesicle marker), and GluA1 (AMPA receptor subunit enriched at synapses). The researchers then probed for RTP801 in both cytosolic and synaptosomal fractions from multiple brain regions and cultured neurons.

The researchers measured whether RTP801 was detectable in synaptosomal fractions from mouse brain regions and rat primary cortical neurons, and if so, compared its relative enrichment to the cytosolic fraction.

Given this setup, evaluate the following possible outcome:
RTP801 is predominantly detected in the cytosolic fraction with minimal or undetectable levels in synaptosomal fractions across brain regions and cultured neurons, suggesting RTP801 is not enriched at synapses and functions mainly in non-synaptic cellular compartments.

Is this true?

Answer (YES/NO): NO